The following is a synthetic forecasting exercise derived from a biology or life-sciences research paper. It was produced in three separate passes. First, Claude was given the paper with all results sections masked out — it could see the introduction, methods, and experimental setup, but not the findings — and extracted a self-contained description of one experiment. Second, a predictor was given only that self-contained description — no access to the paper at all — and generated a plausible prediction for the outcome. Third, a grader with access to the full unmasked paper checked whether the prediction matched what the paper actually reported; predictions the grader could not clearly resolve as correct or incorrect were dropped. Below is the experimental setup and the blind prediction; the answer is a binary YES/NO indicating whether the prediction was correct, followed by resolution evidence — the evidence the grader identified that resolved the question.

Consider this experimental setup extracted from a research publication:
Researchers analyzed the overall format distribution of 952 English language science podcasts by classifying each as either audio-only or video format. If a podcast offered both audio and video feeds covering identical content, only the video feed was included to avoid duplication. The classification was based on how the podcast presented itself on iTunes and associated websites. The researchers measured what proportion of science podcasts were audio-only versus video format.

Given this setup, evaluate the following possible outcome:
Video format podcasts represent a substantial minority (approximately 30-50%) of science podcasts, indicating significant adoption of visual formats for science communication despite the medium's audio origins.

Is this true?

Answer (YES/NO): NO